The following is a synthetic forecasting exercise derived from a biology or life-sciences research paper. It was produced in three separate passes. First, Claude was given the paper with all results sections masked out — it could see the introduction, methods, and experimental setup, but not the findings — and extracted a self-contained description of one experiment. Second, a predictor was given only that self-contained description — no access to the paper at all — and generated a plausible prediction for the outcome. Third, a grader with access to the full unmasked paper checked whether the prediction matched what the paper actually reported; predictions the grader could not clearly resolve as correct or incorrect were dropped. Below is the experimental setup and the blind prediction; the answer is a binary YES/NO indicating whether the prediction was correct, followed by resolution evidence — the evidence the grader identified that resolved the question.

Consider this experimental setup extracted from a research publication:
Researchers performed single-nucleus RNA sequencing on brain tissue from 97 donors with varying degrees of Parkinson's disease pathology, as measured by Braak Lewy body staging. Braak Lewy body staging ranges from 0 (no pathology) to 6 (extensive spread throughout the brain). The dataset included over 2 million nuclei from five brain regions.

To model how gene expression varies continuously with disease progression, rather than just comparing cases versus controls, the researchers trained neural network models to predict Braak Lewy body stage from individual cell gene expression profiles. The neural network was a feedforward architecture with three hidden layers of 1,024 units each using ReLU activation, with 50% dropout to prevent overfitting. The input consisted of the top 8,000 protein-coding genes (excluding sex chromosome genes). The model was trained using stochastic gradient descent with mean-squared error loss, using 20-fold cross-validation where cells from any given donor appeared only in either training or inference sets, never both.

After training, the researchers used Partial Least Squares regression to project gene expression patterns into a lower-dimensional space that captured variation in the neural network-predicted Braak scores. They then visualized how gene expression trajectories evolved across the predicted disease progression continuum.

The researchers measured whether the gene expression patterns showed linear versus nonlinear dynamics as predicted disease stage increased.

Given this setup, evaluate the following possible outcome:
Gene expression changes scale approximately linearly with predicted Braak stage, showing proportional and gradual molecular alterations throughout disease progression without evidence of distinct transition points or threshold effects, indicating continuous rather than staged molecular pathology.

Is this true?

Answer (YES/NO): NO